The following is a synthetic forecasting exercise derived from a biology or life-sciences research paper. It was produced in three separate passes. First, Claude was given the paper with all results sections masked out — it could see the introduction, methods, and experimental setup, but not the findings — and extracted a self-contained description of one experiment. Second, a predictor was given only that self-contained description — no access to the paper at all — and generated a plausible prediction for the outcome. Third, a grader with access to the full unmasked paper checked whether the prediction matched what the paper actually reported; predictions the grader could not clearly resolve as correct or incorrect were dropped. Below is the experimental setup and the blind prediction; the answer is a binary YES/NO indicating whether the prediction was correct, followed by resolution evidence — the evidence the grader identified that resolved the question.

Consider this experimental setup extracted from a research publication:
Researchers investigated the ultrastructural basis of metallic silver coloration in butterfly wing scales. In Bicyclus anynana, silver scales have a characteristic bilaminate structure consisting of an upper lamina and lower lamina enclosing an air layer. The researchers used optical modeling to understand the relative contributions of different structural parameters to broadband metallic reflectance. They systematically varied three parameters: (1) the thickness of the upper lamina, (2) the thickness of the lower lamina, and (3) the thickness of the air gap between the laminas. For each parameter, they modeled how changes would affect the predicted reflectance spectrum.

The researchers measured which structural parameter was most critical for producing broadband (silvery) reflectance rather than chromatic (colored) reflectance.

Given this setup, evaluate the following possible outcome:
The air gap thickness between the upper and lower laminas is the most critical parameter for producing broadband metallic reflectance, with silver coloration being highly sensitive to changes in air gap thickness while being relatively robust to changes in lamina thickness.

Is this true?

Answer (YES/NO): YES